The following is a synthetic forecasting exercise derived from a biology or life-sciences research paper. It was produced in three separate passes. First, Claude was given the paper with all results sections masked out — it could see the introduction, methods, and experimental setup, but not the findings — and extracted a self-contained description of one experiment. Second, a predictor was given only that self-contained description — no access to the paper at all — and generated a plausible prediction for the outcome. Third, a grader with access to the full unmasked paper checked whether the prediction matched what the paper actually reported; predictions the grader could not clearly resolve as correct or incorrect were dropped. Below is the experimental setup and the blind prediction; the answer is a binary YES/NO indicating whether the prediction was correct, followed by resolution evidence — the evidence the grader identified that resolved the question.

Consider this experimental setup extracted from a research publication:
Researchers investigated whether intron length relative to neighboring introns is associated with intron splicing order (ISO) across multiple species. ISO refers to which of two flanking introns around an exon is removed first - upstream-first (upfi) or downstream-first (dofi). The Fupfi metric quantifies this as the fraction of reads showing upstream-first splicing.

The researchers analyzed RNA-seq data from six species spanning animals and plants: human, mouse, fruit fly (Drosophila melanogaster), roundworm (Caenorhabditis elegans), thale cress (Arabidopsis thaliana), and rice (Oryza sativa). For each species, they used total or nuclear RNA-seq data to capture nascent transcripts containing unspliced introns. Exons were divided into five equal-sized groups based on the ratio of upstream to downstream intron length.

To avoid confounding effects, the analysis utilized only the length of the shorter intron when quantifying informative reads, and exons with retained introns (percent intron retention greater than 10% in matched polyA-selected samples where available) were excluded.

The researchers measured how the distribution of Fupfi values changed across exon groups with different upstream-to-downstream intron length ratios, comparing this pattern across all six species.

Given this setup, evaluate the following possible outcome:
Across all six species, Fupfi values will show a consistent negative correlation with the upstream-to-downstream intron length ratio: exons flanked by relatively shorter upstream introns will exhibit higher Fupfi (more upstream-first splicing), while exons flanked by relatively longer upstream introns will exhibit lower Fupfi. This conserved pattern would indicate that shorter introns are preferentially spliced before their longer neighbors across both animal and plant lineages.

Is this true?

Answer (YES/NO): YES